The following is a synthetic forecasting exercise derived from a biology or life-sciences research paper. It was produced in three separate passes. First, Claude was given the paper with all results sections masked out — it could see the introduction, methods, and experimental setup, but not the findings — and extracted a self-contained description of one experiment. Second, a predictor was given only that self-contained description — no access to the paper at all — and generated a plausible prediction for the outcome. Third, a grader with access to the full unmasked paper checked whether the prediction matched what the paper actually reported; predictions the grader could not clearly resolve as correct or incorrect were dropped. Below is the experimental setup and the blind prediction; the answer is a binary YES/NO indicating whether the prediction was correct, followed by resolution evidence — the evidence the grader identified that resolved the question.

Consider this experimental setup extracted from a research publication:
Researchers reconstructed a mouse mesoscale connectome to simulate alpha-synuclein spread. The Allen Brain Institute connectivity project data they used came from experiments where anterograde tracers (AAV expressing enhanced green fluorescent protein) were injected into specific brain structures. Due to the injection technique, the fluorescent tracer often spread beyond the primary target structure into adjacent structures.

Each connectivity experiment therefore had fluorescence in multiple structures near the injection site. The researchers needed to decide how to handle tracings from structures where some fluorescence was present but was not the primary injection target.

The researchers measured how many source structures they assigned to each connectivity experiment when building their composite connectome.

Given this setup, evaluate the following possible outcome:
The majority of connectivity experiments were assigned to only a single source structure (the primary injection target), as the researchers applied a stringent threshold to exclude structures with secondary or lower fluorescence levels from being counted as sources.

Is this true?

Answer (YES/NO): NO